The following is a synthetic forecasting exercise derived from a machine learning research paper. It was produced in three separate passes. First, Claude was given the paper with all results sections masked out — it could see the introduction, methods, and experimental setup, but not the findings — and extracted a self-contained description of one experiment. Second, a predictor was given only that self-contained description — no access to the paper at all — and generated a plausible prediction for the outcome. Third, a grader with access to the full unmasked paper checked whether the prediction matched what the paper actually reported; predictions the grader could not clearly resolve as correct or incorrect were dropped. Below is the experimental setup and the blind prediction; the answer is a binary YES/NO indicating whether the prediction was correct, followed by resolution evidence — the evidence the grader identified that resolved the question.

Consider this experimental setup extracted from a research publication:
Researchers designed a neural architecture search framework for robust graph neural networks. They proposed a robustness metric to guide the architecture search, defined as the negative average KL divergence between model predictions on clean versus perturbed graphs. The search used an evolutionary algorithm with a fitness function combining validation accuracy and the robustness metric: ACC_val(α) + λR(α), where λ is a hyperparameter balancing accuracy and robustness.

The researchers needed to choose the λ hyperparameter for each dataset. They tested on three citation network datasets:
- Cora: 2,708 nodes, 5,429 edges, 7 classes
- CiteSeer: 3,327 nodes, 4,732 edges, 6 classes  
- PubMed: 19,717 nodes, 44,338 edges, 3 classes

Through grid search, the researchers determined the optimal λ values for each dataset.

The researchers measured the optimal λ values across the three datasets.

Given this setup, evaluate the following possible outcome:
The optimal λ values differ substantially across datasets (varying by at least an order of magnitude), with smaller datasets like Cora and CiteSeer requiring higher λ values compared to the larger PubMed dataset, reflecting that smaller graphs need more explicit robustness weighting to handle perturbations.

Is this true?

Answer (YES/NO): NO